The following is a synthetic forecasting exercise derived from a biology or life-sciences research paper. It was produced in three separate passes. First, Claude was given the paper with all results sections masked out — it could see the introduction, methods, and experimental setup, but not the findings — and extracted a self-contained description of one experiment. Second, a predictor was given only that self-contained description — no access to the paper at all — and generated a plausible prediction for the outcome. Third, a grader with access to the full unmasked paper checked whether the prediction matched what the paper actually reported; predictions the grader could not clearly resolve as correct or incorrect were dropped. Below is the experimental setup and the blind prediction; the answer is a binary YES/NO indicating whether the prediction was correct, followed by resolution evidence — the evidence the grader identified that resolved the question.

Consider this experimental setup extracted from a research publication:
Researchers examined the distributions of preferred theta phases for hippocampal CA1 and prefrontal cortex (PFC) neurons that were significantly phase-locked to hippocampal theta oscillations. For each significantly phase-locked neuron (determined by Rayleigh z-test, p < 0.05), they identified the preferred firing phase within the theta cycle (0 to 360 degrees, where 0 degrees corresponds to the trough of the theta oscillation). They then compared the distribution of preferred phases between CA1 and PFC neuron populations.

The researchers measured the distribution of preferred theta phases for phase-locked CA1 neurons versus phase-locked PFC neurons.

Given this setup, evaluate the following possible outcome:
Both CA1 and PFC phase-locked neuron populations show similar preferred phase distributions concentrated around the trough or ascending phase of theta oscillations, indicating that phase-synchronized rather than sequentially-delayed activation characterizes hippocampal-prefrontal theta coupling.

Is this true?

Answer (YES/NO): NO